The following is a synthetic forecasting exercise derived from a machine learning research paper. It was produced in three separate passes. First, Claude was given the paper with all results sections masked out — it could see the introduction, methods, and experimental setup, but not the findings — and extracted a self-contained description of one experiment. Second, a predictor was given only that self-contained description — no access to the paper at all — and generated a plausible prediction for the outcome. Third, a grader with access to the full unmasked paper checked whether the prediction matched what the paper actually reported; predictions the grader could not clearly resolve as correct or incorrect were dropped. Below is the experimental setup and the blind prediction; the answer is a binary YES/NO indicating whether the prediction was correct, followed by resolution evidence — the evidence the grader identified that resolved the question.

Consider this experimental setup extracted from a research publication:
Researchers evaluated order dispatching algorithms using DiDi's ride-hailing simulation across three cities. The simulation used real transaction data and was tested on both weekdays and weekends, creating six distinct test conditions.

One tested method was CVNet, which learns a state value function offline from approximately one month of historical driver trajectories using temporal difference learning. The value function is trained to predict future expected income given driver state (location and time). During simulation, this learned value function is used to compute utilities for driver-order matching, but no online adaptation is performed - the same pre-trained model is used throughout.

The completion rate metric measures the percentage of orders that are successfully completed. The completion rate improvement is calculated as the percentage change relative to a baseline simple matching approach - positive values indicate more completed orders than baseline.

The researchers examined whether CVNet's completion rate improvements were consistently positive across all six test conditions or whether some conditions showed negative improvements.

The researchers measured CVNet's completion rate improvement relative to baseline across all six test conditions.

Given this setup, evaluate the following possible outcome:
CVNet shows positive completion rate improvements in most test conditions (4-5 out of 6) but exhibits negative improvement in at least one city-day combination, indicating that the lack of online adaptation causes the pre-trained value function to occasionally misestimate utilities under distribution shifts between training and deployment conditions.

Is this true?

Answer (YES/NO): YES